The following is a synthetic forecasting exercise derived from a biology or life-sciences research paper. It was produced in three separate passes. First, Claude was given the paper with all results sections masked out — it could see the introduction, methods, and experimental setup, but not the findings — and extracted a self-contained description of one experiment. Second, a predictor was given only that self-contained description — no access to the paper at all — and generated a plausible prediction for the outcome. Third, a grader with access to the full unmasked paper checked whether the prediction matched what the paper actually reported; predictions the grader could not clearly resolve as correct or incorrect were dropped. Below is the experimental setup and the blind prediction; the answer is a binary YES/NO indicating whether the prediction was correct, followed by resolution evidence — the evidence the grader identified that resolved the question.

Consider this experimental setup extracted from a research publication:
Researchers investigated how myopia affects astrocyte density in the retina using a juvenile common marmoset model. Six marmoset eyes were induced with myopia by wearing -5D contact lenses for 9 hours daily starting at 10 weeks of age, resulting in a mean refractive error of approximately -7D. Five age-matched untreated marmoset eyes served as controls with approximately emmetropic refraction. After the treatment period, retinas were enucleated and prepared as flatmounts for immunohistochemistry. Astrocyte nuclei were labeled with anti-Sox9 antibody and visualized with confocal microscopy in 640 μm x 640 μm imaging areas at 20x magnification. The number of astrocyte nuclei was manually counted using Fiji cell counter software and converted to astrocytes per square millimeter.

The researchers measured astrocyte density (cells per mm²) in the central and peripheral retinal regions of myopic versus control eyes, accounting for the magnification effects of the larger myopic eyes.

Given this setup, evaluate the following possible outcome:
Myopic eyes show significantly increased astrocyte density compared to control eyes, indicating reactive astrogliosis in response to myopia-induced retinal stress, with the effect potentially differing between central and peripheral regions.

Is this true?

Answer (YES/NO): NO